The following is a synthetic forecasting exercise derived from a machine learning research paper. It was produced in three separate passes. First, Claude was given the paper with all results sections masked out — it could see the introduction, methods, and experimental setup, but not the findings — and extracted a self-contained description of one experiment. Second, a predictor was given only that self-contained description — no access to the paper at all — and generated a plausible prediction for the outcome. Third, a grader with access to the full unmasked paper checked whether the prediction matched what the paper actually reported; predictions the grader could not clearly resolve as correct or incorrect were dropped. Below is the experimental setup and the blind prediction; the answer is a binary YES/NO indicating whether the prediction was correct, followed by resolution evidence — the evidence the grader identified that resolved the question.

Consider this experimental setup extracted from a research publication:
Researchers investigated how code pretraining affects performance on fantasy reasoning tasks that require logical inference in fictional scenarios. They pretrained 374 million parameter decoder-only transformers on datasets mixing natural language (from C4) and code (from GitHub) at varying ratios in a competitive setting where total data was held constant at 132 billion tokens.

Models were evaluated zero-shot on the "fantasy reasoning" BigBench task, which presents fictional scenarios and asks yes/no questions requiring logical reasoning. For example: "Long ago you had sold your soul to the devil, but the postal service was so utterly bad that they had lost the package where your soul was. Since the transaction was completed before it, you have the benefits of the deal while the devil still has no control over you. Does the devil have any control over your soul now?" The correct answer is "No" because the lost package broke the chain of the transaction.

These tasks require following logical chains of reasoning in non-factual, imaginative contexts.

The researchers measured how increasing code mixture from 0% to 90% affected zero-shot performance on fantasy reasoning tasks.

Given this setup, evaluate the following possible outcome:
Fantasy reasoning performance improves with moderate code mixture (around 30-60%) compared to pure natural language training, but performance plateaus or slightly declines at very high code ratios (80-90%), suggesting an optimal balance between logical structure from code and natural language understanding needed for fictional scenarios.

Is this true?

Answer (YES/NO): NO